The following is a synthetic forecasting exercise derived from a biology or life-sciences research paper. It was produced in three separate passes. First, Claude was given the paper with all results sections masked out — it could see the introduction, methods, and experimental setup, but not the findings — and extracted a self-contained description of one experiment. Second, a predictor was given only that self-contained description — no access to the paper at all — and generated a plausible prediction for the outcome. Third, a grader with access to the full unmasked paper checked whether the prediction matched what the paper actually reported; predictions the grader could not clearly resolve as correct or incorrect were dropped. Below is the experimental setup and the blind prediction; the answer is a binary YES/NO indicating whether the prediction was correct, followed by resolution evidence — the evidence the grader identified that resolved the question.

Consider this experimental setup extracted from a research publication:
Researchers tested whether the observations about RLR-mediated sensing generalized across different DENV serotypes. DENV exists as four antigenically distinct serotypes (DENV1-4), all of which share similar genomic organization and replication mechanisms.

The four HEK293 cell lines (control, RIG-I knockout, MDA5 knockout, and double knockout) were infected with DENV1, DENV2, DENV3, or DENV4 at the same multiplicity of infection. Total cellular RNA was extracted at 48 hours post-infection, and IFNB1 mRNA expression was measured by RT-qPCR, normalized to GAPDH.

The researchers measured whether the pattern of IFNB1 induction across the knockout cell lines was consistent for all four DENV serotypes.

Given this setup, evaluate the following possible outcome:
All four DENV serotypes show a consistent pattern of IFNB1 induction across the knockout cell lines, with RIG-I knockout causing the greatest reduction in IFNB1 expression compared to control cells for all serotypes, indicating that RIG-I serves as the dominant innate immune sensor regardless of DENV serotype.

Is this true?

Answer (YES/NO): YES